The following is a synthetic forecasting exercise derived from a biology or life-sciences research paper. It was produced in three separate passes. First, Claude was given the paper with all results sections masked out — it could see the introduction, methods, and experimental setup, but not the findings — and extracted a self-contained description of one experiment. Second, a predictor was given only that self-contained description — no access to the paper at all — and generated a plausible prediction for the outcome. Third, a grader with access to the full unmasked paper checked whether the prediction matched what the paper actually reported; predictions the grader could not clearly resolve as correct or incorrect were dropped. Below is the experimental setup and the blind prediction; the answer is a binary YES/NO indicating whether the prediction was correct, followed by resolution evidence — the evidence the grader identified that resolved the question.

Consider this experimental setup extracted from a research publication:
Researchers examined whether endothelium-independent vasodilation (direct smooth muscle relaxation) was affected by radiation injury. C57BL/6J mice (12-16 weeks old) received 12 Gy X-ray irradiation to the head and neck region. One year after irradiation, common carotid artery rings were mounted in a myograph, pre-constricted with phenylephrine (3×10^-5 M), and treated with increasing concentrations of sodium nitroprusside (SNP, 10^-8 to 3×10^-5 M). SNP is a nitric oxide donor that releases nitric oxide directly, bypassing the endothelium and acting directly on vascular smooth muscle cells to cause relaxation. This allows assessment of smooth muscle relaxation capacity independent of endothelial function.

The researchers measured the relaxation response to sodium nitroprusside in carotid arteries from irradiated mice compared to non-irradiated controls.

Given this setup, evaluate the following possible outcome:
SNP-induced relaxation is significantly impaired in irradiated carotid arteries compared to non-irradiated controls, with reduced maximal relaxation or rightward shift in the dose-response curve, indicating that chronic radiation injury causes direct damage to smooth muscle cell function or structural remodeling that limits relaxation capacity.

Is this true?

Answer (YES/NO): NO